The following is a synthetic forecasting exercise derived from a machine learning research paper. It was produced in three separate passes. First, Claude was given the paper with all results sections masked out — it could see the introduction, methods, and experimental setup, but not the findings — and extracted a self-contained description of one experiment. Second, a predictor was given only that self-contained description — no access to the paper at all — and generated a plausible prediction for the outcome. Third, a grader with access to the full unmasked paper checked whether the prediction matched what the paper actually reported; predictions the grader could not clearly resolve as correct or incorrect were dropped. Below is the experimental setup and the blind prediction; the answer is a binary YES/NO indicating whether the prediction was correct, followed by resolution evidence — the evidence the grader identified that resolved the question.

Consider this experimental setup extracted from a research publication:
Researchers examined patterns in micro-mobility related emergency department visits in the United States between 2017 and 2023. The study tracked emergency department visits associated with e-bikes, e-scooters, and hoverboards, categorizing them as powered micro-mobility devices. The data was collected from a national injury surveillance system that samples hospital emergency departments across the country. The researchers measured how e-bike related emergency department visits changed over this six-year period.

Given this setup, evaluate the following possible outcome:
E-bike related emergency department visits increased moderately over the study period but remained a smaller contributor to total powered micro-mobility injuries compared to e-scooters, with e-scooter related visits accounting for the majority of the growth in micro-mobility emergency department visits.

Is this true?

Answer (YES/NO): NO